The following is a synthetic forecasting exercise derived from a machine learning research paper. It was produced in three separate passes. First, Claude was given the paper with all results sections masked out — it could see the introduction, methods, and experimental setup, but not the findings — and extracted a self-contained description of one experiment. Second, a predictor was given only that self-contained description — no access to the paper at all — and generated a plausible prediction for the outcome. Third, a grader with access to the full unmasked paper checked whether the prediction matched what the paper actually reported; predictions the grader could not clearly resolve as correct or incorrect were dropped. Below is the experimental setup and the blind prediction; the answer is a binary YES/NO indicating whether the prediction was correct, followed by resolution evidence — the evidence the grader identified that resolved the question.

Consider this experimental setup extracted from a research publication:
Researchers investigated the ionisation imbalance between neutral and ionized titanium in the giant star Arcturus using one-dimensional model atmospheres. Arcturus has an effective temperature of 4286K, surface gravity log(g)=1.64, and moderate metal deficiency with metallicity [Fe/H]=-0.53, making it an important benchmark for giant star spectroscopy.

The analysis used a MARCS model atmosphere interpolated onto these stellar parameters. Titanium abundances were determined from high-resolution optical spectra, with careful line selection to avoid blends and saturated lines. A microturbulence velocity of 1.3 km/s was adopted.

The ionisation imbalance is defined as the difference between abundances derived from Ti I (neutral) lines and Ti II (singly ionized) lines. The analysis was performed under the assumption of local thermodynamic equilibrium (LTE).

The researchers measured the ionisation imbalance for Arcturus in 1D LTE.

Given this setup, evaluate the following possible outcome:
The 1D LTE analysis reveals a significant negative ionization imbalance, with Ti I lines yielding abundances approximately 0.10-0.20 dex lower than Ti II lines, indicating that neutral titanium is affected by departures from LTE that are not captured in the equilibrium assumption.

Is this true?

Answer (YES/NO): NO